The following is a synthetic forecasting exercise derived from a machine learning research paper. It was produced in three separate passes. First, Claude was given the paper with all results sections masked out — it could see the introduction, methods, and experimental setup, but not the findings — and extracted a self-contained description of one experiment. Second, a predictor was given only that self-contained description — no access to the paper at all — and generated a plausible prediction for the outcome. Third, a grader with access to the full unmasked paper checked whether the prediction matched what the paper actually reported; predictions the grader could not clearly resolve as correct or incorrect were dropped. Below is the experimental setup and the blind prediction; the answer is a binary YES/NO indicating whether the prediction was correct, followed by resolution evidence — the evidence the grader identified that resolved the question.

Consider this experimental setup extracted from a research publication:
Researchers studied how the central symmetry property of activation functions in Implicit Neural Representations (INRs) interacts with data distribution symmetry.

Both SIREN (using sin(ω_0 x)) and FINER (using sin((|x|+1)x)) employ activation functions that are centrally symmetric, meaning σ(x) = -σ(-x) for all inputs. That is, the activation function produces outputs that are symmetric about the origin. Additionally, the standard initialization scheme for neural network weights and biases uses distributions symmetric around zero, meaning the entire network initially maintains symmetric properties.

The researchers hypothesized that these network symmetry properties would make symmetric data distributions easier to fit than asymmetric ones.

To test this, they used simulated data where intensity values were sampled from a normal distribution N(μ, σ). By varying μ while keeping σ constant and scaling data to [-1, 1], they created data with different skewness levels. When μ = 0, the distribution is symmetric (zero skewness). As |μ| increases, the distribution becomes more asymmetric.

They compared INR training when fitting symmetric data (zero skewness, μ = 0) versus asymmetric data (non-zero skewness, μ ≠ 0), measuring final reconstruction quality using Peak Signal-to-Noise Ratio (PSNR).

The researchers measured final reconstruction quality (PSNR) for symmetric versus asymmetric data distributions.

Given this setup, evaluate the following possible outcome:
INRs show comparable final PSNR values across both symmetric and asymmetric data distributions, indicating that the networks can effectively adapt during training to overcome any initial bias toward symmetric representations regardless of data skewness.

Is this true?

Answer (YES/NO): NO